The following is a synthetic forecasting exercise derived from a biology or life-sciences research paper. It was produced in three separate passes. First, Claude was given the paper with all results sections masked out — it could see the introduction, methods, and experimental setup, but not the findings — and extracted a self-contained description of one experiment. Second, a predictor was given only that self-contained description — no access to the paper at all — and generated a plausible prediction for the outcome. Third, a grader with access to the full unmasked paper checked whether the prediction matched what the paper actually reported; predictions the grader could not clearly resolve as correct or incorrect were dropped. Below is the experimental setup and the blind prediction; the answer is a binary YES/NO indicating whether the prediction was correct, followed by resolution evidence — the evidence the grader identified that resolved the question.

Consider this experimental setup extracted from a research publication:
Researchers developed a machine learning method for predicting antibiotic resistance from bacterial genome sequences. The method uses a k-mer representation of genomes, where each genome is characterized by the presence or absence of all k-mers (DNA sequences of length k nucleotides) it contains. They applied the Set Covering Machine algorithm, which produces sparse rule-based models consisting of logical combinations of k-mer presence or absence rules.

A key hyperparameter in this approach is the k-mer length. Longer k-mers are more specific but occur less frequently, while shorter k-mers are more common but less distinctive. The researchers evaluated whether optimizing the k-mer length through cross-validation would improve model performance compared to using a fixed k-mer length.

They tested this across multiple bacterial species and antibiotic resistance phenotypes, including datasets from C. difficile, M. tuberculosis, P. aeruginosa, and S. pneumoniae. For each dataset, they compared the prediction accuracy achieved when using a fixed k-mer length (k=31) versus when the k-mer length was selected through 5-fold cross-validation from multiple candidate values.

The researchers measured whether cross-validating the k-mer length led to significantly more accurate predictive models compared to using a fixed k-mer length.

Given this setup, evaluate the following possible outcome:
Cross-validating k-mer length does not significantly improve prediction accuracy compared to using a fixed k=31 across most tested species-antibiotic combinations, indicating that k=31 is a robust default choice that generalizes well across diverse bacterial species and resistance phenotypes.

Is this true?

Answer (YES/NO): YES